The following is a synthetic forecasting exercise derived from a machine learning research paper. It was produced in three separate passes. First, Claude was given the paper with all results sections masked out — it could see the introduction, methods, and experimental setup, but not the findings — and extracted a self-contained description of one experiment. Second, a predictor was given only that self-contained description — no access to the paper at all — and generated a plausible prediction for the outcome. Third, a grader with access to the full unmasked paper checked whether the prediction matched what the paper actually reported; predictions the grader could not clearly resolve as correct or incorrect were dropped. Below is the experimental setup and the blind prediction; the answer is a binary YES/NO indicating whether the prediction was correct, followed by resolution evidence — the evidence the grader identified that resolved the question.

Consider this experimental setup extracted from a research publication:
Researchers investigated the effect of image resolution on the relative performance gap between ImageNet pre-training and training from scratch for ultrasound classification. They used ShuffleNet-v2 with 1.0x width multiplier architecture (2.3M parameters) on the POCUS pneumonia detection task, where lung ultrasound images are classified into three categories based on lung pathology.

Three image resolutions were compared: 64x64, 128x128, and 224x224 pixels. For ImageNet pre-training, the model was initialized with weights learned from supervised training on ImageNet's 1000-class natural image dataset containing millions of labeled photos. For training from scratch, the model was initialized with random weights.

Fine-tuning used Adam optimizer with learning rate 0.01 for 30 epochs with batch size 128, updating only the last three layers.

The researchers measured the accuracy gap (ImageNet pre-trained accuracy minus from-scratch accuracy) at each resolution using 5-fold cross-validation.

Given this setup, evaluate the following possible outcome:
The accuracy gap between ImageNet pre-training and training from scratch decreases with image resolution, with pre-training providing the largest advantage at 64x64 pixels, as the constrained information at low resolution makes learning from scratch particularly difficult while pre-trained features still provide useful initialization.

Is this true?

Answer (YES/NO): YES